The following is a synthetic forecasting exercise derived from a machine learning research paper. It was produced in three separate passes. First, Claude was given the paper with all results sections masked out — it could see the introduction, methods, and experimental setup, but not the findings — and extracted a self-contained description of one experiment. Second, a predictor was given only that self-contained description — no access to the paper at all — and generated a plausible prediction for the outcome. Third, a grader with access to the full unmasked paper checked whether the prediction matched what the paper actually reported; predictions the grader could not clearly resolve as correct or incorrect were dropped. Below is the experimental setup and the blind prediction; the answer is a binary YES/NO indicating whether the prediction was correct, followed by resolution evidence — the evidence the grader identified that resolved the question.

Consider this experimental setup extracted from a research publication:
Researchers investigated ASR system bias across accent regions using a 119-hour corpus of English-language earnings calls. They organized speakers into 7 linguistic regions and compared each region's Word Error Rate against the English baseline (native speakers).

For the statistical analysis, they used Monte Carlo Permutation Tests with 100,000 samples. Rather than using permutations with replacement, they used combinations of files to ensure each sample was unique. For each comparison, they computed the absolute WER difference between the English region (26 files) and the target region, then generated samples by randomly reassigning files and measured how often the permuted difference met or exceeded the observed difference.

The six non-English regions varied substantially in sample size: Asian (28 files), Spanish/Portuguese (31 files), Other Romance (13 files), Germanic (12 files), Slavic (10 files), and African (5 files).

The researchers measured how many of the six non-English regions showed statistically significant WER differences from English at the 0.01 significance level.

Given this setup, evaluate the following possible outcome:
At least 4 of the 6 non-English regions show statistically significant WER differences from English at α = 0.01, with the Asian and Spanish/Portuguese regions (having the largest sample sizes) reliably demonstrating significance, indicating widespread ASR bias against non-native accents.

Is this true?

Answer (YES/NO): NO